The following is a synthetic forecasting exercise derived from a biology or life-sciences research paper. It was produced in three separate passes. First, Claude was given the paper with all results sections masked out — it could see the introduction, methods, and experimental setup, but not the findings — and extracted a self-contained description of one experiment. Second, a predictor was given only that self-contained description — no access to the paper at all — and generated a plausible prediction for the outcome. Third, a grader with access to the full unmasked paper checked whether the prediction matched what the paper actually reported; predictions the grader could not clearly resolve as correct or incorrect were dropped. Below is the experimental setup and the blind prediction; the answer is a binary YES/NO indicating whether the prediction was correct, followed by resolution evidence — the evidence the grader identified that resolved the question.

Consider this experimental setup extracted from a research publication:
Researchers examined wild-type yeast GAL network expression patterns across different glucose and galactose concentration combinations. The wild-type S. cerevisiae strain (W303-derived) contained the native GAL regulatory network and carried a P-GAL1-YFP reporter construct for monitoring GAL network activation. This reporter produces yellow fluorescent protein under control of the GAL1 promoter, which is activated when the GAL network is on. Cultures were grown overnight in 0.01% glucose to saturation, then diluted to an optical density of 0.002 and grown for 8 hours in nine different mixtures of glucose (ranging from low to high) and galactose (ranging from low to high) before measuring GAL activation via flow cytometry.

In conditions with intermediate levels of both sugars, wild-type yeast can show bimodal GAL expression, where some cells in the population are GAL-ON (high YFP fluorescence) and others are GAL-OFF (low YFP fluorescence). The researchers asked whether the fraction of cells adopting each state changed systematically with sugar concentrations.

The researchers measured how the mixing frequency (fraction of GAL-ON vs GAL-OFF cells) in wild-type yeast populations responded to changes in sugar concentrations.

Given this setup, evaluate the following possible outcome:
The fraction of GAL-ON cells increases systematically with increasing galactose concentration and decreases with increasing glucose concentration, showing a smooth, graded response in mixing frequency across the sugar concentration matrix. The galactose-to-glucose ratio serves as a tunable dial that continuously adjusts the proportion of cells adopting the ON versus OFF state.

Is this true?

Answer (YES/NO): YES